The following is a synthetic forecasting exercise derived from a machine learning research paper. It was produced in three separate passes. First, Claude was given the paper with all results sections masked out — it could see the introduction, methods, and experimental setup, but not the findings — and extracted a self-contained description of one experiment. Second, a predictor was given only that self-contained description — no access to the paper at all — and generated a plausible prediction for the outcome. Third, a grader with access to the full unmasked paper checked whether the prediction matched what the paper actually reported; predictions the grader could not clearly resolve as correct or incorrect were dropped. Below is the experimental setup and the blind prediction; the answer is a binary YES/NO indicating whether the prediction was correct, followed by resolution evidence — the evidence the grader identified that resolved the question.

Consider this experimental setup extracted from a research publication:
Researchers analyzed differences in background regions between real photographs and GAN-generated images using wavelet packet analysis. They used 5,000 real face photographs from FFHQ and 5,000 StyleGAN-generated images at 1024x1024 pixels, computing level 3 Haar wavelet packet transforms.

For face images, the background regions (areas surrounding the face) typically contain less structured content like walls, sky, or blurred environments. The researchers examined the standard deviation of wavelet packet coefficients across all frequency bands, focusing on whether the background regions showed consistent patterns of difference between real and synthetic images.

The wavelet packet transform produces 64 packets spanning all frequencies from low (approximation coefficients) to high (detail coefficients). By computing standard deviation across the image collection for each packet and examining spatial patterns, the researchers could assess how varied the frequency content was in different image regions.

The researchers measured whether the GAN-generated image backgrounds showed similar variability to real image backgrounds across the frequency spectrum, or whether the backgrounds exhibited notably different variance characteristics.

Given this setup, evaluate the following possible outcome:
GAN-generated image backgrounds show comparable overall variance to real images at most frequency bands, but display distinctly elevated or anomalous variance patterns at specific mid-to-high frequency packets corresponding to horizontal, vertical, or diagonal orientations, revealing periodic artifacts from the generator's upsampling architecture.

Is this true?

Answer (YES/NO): NO